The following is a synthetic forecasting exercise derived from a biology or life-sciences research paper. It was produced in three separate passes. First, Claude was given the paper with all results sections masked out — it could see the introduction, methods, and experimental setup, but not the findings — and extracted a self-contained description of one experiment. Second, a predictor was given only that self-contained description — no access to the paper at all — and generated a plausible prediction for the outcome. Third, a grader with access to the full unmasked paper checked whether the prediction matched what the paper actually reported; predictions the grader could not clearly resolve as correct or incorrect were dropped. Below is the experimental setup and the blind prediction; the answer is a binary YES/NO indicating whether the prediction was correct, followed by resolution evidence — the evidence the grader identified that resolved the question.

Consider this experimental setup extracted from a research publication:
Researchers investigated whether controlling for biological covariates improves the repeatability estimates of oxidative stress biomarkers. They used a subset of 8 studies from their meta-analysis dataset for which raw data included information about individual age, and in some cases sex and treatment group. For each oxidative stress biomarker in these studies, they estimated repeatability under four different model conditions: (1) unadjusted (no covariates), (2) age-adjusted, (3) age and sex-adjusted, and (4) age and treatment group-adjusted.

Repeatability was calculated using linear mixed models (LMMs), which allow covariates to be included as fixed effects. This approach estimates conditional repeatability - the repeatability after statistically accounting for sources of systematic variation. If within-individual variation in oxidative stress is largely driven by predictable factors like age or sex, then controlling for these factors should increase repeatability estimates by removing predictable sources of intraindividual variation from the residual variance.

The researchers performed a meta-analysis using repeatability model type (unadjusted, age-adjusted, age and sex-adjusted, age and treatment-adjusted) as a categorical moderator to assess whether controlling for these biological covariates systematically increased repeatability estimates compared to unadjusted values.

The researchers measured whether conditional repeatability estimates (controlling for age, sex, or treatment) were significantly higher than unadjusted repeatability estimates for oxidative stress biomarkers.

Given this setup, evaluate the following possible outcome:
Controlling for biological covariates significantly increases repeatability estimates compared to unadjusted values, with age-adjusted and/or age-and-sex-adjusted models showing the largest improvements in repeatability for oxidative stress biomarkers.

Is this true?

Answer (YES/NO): NO